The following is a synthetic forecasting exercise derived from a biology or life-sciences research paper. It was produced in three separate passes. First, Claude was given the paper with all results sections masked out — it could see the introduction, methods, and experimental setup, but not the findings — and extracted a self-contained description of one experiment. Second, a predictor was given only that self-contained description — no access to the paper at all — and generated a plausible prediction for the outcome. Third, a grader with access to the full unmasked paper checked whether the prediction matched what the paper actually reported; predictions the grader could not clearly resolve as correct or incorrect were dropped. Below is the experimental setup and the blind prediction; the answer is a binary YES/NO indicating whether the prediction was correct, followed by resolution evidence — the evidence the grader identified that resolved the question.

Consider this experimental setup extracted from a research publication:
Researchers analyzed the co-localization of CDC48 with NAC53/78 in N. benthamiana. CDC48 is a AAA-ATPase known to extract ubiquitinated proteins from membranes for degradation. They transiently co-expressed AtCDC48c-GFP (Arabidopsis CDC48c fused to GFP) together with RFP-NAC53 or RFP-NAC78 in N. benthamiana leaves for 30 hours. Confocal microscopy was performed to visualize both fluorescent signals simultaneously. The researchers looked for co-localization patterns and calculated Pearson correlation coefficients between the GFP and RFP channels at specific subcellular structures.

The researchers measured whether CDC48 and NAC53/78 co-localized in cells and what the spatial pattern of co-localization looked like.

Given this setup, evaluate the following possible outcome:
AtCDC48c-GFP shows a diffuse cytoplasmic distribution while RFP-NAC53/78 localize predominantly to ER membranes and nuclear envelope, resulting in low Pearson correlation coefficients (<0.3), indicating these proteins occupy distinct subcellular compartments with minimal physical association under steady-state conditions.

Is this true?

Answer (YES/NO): NO